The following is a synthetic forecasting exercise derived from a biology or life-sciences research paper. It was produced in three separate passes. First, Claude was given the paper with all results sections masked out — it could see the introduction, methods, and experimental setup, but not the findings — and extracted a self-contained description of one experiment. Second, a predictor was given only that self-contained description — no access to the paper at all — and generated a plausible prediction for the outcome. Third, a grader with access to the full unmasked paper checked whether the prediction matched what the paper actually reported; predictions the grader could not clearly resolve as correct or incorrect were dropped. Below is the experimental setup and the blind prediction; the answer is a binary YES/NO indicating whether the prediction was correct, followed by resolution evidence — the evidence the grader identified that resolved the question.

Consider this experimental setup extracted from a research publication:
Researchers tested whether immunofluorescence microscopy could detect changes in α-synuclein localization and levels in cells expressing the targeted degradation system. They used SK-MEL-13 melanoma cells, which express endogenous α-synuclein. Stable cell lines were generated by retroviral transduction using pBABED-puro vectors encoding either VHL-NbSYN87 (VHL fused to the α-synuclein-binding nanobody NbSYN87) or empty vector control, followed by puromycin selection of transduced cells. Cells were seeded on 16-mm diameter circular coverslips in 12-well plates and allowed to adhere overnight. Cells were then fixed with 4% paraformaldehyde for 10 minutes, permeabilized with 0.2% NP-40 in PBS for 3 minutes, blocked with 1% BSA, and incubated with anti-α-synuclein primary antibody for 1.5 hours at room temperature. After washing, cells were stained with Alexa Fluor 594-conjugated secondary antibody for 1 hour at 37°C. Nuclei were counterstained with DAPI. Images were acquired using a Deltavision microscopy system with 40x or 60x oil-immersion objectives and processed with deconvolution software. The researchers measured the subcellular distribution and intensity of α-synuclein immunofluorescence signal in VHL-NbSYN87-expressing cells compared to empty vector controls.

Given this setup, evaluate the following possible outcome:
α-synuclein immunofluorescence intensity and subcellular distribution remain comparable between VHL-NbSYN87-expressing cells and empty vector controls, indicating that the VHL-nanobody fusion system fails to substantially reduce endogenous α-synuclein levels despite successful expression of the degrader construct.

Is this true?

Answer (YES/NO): NO